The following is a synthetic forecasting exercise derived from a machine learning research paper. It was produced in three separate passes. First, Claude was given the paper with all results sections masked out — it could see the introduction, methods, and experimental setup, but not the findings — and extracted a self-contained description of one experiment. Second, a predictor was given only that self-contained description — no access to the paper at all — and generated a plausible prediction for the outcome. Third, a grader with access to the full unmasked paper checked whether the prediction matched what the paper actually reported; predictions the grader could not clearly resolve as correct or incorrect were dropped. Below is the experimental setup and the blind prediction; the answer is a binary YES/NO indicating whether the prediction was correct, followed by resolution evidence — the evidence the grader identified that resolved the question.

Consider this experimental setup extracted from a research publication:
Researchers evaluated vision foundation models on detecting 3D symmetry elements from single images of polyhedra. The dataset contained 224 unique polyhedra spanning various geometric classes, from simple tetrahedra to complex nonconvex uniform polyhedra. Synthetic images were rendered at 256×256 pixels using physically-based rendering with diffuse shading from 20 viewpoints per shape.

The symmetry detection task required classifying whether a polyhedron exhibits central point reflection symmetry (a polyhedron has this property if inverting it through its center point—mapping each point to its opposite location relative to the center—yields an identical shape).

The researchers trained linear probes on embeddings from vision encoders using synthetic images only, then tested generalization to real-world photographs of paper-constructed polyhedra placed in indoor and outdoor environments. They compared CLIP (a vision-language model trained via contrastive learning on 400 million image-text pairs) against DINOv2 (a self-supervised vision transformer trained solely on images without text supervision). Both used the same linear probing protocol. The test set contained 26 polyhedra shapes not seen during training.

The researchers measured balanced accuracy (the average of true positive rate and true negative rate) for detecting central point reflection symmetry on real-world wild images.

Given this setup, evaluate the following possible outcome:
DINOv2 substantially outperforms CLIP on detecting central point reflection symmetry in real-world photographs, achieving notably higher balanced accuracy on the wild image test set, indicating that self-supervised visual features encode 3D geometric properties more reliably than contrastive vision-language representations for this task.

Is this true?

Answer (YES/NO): NO